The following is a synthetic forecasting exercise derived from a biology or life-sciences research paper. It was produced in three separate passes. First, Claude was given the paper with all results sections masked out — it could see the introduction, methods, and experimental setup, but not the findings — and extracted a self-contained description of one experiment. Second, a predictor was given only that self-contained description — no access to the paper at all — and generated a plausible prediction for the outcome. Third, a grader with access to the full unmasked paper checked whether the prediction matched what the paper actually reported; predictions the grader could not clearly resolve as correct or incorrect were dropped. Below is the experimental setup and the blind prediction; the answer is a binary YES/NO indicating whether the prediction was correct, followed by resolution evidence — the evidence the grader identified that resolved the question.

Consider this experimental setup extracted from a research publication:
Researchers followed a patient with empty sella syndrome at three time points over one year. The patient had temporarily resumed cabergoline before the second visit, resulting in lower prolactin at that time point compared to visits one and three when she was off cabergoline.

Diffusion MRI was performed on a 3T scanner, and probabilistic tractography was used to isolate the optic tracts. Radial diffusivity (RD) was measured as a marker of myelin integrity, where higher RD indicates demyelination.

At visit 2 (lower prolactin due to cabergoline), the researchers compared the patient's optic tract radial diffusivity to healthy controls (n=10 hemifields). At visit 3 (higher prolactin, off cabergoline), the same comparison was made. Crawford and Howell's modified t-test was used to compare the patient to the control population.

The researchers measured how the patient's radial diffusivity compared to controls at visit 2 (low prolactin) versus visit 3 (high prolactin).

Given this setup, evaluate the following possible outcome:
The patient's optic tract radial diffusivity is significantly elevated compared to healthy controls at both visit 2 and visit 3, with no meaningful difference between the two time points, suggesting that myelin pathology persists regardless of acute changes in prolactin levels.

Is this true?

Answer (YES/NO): NO